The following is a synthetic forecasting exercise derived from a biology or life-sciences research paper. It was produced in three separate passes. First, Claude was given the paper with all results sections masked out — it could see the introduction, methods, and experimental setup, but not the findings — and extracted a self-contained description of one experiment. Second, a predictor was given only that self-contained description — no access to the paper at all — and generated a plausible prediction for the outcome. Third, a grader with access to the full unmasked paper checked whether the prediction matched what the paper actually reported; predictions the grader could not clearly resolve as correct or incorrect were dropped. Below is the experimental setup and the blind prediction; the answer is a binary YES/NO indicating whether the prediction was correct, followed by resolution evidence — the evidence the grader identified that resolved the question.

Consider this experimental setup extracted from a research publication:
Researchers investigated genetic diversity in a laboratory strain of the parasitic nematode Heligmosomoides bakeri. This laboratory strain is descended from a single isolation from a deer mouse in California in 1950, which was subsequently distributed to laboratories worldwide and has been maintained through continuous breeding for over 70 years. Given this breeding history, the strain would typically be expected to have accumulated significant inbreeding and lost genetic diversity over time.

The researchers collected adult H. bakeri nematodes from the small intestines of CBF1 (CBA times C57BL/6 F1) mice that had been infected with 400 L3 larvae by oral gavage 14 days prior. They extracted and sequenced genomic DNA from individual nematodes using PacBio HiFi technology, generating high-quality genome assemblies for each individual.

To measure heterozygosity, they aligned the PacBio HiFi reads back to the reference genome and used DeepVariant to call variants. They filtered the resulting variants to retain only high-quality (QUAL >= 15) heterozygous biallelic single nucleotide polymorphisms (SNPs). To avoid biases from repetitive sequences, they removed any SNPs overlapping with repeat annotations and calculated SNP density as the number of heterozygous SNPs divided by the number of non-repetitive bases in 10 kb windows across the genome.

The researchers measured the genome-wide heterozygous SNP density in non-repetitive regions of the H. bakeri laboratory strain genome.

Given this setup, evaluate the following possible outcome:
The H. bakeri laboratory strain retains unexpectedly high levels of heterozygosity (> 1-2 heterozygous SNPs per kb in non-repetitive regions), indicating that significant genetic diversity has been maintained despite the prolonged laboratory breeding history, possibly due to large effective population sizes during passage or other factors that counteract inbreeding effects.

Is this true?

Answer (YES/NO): YES